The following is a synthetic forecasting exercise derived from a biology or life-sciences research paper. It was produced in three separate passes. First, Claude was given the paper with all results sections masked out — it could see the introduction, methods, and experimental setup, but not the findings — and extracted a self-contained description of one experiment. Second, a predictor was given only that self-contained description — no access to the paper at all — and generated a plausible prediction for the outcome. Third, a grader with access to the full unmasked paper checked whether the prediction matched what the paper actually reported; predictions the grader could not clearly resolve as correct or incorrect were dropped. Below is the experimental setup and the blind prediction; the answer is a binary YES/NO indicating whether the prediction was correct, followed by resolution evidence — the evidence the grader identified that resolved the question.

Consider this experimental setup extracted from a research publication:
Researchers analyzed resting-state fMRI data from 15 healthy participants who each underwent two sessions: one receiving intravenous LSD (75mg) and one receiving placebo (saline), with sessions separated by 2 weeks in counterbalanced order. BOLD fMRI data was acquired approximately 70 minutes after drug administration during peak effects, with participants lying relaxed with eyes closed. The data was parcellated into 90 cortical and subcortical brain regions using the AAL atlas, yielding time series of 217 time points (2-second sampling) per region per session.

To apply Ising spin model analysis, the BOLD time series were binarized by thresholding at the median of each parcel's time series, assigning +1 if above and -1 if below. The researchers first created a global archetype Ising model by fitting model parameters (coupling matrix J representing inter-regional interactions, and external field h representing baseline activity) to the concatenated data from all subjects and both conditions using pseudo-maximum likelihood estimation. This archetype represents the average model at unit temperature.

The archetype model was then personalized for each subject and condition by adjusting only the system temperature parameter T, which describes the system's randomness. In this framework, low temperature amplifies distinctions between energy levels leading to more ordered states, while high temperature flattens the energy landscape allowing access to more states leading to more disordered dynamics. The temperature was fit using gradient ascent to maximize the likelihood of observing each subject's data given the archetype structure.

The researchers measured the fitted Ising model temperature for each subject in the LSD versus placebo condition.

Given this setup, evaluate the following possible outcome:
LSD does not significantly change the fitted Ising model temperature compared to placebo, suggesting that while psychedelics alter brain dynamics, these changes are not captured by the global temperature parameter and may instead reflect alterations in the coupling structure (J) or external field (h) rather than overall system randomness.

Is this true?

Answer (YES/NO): NO